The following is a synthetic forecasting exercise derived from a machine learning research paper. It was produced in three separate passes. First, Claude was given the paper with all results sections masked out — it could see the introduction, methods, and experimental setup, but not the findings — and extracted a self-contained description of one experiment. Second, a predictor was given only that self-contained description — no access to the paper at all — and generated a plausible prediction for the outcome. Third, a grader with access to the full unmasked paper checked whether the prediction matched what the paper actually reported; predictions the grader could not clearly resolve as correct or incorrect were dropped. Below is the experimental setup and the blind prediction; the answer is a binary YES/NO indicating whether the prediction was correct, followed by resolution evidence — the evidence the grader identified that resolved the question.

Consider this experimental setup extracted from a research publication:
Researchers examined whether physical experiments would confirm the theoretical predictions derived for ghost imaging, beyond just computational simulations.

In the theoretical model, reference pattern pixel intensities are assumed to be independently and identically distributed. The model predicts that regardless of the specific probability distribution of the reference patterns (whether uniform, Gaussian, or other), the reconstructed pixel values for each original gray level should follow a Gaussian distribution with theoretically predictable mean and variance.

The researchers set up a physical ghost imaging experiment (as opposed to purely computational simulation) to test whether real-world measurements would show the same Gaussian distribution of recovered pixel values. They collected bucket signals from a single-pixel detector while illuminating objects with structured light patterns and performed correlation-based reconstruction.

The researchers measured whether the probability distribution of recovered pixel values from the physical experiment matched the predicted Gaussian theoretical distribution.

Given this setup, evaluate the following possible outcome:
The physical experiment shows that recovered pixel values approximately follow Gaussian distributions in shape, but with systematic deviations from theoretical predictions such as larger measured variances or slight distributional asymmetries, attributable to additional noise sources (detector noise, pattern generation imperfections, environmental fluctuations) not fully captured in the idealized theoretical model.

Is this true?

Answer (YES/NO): NO